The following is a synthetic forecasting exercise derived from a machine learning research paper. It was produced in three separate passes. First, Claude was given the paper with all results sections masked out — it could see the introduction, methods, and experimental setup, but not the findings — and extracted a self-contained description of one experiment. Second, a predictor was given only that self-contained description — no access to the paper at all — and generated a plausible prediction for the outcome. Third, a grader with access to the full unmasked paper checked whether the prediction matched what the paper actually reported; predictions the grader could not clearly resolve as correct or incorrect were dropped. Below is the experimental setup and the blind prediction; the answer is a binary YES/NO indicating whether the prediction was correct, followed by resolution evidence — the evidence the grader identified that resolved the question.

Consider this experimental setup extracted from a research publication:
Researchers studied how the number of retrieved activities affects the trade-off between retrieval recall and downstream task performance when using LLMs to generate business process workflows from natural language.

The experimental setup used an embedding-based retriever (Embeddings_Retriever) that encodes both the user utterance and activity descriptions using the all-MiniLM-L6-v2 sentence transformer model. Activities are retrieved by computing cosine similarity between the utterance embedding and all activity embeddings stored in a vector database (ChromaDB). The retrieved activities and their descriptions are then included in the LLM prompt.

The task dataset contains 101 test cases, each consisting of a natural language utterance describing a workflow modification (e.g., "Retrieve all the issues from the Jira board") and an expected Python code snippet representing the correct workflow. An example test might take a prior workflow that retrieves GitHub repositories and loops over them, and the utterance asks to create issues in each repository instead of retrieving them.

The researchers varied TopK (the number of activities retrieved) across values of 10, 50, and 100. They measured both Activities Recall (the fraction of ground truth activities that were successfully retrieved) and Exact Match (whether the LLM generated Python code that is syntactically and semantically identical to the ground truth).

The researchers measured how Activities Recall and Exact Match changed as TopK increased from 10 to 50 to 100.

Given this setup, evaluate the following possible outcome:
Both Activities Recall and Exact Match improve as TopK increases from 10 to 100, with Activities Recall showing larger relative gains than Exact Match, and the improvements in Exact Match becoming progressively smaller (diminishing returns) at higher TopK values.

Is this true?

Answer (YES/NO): NO